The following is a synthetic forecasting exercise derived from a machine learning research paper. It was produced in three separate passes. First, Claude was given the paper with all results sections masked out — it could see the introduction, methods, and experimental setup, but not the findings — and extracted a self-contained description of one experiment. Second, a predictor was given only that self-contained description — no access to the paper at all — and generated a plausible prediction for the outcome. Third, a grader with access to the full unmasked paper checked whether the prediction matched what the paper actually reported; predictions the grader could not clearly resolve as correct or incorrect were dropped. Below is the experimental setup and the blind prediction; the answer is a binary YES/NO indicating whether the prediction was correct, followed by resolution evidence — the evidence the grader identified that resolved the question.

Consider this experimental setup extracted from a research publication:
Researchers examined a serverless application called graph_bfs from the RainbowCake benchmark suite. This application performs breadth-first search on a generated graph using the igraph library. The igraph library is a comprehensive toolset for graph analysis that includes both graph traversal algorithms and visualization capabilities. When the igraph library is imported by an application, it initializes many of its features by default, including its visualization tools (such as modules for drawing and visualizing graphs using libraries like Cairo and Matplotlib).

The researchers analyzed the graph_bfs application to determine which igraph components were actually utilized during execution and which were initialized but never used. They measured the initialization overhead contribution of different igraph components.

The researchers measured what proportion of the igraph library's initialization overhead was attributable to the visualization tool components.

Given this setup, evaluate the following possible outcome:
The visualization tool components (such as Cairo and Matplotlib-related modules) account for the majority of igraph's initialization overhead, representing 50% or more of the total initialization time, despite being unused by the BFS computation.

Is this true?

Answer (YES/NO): NO